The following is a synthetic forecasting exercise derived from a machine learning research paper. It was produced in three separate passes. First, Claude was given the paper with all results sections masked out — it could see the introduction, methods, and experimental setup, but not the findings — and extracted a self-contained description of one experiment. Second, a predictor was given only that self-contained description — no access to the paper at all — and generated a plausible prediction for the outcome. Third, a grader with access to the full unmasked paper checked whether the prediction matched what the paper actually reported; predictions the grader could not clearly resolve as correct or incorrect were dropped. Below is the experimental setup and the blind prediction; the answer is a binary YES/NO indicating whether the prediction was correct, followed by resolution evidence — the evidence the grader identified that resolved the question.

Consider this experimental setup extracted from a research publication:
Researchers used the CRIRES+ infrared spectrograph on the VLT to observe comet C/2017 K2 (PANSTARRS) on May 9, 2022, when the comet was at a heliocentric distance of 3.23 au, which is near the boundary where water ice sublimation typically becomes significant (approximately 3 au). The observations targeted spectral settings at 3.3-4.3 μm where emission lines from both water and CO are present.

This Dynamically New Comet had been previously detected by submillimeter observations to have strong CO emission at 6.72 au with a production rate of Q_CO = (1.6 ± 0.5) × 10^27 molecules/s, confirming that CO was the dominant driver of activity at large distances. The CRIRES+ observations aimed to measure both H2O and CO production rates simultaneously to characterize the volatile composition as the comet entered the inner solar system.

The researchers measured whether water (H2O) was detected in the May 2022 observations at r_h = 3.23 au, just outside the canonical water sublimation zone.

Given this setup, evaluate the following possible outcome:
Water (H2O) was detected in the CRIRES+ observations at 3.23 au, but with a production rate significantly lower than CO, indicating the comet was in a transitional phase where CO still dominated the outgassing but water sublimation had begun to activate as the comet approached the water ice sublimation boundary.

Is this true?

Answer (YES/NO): NO